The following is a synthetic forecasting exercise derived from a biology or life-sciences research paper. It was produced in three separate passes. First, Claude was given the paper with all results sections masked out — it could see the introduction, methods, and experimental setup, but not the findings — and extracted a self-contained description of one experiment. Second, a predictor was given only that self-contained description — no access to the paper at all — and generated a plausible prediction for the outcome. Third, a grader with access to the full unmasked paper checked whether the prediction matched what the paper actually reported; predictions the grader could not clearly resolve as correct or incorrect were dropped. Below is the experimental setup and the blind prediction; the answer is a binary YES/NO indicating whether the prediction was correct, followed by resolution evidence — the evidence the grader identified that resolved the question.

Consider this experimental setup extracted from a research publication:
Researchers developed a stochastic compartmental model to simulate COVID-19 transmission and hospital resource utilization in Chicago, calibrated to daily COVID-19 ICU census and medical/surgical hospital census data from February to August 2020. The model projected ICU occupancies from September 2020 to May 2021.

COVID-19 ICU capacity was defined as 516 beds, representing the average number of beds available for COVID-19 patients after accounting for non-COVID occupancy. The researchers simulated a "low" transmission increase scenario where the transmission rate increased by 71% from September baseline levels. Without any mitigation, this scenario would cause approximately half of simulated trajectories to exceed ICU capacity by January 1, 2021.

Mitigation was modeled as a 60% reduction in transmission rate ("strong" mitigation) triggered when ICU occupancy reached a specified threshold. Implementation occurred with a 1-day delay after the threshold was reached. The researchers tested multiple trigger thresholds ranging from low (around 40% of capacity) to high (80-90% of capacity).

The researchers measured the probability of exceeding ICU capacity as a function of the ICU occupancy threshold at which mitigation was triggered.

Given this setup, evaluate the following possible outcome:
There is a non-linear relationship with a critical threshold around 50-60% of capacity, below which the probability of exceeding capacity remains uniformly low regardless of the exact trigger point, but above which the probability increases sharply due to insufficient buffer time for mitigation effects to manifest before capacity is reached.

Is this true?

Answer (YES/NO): NO